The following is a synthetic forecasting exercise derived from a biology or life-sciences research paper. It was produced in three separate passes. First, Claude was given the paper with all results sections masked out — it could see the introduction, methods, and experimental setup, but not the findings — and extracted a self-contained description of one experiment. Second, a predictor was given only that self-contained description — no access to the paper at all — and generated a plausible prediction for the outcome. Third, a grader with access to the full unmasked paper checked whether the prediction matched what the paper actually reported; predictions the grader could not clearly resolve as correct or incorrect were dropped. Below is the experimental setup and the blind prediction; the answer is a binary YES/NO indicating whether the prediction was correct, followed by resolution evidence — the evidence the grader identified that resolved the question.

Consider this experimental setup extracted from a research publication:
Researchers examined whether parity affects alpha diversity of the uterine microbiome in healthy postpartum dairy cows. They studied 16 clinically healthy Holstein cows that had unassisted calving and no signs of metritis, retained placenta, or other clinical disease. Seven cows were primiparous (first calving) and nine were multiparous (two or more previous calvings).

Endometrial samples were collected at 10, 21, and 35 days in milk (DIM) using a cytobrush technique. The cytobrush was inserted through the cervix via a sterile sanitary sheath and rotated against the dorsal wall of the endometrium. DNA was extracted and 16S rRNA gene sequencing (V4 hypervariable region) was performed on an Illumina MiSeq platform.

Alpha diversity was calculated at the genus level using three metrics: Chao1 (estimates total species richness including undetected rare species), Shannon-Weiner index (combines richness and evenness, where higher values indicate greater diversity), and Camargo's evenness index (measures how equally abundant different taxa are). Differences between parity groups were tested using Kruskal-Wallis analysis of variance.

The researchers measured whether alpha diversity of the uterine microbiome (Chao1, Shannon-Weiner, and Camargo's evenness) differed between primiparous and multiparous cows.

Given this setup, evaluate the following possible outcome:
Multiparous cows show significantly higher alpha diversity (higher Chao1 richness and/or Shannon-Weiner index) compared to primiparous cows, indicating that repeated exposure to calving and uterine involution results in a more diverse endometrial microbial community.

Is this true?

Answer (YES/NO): NO